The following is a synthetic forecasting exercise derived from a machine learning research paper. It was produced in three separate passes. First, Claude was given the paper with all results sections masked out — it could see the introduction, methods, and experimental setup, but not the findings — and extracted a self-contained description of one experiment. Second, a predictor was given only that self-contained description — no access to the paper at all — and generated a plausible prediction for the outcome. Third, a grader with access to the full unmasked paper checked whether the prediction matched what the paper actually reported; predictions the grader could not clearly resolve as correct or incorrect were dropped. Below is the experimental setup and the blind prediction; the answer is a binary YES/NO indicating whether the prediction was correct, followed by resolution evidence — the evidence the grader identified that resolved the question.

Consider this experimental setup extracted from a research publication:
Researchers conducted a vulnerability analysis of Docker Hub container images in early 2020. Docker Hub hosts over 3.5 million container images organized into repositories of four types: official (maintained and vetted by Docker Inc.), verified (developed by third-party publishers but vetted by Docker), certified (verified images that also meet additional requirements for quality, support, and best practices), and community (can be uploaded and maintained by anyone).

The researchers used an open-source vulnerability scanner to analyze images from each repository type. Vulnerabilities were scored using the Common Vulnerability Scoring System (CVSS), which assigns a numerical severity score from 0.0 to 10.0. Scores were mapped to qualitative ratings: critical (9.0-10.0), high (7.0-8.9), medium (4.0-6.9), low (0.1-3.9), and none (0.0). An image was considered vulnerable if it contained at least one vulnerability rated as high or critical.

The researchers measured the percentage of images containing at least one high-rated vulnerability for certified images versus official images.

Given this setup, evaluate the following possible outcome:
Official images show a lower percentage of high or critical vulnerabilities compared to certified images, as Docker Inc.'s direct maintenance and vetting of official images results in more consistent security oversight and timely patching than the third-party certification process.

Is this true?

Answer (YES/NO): YES